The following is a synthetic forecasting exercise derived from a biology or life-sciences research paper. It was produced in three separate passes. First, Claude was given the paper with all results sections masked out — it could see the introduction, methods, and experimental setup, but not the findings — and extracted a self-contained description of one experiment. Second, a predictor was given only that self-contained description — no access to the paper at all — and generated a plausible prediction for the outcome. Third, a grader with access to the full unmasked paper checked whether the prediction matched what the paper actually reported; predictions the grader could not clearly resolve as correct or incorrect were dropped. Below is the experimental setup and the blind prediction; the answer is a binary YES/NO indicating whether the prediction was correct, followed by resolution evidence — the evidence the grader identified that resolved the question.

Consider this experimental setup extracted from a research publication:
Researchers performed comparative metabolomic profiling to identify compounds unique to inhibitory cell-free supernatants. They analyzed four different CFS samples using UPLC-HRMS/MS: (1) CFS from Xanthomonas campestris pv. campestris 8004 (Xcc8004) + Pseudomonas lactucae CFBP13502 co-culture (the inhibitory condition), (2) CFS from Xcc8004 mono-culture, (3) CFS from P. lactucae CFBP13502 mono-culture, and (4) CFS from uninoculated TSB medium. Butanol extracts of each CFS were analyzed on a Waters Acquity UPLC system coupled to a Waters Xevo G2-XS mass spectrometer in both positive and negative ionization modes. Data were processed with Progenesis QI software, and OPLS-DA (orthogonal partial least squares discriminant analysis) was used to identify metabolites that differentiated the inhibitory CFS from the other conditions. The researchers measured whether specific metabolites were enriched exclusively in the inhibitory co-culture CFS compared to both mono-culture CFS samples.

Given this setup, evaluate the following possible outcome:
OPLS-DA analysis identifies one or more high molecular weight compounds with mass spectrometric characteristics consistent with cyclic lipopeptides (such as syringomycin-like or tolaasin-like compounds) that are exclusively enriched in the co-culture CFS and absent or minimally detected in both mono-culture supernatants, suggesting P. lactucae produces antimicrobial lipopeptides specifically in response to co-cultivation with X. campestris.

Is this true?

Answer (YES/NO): NO